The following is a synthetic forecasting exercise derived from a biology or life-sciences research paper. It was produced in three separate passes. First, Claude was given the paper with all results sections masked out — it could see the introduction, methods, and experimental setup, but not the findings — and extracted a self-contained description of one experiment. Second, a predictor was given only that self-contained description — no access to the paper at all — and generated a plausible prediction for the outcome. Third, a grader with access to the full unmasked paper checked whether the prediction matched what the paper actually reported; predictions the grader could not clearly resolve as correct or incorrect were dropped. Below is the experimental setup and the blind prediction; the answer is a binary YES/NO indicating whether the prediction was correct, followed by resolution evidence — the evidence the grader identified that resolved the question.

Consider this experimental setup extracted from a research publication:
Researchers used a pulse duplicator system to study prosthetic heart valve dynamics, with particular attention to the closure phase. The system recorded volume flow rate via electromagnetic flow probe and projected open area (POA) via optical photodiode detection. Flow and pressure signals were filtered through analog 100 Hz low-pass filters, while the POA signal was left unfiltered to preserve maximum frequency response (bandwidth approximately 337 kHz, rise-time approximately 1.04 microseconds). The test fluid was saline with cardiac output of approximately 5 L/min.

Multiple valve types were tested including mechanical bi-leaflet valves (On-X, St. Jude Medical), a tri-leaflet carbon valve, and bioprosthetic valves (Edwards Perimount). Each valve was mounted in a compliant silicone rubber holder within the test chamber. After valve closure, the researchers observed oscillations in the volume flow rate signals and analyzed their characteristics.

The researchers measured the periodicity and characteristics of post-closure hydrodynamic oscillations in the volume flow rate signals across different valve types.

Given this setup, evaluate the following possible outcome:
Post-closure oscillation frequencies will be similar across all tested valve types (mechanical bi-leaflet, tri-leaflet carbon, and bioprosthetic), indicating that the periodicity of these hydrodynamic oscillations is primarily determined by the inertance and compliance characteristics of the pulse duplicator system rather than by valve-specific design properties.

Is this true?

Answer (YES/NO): YES